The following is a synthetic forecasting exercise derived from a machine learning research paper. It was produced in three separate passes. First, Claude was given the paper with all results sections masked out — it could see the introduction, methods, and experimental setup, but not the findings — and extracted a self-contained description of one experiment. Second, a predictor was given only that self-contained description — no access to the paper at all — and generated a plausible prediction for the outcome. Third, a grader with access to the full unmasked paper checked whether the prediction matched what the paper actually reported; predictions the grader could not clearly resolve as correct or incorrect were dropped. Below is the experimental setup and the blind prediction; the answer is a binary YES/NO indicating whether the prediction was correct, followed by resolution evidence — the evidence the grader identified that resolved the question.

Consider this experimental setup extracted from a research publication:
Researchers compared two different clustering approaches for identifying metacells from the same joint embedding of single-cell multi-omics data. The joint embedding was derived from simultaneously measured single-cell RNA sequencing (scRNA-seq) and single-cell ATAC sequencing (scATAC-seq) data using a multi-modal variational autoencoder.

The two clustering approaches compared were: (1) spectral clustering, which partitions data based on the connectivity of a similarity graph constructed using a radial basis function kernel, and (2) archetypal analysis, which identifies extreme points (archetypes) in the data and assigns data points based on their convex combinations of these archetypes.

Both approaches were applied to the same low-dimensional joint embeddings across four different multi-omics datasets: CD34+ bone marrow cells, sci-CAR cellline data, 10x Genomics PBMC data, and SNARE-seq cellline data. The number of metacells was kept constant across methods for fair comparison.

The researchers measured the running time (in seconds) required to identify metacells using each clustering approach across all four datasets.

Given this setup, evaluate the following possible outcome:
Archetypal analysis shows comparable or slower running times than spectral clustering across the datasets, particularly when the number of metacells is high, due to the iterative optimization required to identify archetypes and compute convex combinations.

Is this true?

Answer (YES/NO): YES